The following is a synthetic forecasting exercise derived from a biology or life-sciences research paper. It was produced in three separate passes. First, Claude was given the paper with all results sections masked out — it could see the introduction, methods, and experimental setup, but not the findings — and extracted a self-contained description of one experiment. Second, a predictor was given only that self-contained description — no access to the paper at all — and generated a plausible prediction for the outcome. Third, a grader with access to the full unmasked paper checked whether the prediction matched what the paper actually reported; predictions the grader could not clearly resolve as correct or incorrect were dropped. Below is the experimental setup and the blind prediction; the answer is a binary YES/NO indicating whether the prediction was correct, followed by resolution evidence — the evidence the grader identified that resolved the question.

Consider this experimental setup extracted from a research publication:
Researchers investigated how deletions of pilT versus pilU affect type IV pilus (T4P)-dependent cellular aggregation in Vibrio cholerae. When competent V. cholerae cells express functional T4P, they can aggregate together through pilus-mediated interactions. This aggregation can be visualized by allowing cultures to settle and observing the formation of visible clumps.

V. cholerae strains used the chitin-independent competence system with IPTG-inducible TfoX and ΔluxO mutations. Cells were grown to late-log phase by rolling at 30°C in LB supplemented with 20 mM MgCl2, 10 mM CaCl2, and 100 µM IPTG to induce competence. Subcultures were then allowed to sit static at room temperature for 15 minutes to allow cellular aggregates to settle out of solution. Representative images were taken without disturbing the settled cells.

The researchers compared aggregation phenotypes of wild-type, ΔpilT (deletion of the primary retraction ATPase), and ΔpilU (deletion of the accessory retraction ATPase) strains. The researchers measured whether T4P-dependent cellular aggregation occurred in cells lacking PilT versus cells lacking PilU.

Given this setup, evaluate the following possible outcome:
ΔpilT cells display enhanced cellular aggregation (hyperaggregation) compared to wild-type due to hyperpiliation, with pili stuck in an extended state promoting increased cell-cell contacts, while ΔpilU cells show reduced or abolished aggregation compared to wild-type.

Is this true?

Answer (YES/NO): NO